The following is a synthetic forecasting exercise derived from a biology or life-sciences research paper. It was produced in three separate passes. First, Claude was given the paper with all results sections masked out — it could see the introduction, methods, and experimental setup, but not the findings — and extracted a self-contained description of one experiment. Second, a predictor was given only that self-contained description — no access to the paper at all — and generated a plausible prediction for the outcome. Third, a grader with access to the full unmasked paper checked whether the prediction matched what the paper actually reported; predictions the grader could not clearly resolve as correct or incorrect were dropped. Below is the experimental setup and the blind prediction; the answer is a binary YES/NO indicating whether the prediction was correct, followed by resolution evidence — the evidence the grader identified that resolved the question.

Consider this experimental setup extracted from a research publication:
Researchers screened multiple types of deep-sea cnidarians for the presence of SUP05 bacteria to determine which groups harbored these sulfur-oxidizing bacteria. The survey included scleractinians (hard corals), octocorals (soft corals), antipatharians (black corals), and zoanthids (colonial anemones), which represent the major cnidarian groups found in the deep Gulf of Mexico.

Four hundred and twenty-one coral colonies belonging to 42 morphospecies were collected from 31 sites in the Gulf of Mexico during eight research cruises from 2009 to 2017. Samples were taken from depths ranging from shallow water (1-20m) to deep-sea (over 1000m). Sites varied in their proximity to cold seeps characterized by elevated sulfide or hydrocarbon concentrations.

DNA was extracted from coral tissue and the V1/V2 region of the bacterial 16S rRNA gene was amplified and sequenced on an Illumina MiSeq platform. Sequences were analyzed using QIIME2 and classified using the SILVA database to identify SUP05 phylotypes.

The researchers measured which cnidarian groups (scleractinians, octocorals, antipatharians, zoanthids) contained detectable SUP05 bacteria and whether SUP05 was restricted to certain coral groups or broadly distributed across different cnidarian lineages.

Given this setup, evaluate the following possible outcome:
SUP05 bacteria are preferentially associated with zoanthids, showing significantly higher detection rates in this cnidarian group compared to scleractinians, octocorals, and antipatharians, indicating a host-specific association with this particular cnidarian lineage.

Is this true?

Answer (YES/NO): NO